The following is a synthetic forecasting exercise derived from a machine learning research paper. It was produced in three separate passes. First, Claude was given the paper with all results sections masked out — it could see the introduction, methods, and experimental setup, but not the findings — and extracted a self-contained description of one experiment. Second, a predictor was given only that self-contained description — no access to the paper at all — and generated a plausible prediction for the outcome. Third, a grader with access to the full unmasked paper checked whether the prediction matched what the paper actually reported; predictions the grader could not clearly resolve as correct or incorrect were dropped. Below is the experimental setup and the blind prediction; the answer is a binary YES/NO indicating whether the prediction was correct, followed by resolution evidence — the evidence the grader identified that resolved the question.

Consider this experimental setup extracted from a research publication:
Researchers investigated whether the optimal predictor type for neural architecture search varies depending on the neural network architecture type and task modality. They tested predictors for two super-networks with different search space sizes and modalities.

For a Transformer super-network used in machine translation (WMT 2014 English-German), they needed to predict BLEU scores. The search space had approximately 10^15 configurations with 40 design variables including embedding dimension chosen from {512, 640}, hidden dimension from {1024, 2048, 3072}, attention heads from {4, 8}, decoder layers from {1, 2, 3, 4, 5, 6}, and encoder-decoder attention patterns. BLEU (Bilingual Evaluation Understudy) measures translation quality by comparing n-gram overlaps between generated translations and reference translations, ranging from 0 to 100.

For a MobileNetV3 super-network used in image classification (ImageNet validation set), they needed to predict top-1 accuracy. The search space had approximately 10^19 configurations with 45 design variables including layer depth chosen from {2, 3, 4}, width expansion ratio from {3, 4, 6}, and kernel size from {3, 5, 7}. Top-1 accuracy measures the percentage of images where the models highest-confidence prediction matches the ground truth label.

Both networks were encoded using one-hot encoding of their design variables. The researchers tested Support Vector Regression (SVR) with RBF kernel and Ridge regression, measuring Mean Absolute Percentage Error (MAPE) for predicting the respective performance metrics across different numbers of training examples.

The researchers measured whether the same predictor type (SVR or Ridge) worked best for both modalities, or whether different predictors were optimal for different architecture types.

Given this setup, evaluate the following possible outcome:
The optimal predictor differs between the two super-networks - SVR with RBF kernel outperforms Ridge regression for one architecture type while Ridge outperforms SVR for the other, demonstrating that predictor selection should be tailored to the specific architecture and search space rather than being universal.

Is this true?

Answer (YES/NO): YES